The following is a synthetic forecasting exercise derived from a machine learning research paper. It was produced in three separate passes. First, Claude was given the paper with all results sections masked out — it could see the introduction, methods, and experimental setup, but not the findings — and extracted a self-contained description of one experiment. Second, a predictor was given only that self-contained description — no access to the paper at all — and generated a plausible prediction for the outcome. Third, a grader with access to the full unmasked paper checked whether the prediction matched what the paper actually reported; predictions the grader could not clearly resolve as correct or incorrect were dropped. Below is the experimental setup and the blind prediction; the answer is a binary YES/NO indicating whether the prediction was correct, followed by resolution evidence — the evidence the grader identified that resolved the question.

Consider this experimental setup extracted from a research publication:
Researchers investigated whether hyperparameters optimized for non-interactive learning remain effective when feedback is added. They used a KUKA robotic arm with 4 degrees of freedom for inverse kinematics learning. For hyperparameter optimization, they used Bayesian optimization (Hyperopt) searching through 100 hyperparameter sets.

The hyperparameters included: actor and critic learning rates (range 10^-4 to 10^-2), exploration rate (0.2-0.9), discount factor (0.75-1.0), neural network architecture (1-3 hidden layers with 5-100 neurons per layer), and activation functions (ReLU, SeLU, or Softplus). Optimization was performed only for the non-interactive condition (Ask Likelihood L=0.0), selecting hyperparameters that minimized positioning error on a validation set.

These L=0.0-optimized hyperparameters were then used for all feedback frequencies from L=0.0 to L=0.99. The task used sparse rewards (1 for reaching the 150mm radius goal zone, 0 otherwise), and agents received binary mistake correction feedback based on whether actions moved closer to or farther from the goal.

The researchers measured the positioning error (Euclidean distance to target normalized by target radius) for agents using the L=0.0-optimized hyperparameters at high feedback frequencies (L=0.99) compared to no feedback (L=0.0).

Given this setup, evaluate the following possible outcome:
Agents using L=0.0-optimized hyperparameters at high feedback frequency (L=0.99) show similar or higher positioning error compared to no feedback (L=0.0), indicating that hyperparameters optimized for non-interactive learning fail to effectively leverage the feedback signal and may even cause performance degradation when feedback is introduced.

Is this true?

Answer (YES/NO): YES